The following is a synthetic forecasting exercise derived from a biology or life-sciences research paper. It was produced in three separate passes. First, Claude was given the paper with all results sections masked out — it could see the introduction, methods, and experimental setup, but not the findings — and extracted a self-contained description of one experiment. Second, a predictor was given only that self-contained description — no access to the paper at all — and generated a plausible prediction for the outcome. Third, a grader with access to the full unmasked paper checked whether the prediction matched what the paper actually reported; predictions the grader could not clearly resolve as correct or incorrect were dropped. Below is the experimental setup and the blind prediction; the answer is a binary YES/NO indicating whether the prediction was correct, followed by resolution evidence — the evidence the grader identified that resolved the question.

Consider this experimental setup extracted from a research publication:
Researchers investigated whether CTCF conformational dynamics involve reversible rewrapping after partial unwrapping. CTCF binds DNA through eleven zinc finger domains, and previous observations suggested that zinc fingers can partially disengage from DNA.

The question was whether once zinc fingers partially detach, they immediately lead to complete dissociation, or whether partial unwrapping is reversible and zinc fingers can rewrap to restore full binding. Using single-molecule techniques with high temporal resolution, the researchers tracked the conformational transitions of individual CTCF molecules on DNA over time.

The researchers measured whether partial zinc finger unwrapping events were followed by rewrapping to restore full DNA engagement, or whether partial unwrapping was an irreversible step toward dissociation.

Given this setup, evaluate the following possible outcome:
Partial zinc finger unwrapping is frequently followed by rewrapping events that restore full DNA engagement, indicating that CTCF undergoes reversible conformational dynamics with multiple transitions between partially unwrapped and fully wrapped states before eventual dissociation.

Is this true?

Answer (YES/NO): YES